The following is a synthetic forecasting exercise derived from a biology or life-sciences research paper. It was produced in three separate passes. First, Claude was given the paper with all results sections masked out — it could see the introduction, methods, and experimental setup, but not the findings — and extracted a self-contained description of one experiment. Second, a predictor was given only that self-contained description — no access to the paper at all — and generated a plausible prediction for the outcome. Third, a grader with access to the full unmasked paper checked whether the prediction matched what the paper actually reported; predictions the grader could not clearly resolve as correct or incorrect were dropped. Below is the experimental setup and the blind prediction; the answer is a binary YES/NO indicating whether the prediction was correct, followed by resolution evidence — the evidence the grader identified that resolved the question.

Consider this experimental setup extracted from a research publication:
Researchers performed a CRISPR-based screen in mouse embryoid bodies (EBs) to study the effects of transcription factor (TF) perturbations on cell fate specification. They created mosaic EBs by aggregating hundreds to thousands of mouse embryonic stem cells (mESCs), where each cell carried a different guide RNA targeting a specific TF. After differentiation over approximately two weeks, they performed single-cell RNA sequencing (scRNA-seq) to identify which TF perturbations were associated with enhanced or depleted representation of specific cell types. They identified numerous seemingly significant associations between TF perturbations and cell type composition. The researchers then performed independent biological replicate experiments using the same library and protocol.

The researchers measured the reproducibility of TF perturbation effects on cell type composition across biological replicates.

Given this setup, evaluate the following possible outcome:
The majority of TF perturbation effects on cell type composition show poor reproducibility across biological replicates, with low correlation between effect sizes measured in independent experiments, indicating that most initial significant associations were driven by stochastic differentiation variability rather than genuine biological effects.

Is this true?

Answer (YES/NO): YES